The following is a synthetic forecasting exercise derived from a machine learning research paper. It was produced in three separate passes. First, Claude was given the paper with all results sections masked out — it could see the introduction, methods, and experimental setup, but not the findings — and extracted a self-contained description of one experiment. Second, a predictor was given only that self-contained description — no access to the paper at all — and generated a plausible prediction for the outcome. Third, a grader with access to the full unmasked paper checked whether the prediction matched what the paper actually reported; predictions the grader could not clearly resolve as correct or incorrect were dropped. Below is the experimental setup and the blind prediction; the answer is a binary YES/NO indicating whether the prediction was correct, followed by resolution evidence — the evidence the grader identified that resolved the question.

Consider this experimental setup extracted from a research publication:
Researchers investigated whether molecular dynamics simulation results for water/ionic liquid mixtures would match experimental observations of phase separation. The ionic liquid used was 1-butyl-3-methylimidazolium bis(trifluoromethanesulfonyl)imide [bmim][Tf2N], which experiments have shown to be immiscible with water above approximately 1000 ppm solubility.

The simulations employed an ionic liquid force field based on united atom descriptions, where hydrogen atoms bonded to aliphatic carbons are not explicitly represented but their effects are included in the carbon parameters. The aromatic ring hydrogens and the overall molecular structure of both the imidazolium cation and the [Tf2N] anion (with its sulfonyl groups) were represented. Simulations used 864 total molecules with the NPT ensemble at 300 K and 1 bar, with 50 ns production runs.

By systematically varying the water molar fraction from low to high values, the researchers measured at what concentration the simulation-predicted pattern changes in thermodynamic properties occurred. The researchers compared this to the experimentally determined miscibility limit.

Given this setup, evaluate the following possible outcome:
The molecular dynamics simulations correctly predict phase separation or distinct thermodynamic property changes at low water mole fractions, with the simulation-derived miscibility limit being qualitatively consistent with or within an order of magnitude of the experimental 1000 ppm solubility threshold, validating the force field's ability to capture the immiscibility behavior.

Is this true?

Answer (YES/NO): NO